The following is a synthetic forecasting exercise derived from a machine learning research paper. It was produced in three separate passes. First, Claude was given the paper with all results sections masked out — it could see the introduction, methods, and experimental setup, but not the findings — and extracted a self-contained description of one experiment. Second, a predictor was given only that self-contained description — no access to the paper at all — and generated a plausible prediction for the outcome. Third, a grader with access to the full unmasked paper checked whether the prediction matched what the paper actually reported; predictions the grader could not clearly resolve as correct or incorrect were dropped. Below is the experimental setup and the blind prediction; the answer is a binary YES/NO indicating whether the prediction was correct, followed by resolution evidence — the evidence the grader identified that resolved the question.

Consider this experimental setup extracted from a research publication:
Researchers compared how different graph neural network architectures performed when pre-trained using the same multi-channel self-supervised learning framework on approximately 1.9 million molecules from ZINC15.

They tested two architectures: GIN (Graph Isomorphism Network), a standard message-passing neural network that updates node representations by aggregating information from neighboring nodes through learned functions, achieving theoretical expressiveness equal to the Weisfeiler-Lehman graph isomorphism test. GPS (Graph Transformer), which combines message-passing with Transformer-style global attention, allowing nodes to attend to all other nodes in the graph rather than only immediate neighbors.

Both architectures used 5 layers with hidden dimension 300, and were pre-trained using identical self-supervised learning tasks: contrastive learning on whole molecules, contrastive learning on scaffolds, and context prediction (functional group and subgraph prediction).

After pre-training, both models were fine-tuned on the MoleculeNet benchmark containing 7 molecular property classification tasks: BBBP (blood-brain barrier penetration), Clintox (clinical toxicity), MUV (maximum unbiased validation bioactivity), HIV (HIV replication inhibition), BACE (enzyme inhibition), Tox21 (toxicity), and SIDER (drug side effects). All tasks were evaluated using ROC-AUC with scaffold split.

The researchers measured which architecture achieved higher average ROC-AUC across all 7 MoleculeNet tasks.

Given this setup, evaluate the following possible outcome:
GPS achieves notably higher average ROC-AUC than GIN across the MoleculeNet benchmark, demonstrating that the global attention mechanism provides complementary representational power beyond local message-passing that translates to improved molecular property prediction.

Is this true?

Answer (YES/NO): NO